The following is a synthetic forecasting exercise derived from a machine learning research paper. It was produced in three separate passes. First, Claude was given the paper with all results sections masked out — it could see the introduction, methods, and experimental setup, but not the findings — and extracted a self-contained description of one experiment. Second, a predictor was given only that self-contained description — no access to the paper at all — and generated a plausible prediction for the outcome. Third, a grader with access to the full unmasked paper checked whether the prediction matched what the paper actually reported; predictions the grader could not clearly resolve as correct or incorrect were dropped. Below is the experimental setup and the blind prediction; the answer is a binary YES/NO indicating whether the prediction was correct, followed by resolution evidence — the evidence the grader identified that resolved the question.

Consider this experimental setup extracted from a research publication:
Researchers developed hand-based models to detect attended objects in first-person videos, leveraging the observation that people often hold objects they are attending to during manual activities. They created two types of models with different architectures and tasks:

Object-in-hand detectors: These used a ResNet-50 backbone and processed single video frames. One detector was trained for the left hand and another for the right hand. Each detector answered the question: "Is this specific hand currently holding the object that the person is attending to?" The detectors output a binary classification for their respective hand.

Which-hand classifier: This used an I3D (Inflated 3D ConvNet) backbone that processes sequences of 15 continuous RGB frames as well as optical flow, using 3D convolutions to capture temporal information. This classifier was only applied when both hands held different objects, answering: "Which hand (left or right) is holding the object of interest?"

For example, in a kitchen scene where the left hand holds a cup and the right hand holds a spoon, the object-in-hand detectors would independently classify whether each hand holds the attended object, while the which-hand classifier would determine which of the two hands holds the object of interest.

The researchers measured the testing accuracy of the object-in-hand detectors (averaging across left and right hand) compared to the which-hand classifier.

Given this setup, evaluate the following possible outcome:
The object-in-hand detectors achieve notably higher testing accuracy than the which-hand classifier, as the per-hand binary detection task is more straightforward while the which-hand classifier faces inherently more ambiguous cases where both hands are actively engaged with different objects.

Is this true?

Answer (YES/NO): NO